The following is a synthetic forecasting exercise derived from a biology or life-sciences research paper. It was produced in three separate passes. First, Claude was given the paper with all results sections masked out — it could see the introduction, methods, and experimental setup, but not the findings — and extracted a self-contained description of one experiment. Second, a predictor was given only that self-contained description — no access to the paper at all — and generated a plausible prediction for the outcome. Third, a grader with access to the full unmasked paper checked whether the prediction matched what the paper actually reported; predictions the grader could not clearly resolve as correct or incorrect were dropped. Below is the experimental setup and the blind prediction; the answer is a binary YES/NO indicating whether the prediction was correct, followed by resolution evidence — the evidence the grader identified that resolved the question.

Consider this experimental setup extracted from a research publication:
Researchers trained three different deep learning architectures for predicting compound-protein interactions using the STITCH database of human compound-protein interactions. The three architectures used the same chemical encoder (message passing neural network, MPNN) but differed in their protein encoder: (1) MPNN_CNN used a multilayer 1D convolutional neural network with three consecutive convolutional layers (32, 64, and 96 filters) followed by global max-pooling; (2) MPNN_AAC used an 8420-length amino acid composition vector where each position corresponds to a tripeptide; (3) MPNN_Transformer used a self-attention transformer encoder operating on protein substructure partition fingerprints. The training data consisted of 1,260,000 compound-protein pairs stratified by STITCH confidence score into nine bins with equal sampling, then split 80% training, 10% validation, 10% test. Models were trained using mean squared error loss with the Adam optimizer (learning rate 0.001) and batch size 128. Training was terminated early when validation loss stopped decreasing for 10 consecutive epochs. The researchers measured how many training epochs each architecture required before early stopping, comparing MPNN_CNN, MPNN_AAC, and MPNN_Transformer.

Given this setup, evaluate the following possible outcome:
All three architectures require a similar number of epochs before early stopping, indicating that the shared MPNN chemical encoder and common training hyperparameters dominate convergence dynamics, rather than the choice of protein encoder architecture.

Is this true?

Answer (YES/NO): NO